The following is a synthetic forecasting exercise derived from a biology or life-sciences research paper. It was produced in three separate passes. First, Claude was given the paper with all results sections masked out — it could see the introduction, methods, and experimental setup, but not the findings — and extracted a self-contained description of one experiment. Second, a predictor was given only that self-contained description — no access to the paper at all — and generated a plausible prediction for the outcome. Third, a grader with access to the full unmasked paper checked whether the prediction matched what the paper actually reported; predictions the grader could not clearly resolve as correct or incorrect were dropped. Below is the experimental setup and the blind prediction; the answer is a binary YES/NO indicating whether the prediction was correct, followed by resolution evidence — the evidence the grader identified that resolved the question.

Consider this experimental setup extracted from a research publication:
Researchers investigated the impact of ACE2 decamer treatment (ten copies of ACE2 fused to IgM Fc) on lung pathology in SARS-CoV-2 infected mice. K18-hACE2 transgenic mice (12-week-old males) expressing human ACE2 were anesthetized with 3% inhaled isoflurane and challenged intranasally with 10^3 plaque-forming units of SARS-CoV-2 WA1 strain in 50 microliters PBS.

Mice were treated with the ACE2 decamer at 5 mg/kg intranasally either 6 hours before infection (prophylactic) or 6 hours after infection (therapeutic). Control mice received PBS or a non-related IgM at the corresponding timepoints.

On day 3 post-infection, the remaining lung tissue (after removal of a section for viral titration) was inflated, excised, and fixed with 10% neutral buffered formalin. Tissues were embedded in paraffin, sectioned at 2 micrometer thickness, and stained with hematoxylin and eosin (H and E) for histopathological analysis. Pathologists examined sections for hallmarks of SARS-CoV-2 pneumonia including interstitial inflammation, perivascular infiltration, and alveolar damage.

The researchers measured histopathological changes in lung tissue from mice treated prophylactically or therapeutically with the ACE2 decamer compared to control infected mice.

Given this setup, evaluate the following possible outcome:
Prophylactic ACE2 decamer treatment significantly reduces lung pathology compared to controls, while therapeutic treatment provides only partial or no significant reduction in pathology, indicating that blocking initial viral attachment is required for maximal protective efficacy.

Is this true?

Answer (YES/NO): NO